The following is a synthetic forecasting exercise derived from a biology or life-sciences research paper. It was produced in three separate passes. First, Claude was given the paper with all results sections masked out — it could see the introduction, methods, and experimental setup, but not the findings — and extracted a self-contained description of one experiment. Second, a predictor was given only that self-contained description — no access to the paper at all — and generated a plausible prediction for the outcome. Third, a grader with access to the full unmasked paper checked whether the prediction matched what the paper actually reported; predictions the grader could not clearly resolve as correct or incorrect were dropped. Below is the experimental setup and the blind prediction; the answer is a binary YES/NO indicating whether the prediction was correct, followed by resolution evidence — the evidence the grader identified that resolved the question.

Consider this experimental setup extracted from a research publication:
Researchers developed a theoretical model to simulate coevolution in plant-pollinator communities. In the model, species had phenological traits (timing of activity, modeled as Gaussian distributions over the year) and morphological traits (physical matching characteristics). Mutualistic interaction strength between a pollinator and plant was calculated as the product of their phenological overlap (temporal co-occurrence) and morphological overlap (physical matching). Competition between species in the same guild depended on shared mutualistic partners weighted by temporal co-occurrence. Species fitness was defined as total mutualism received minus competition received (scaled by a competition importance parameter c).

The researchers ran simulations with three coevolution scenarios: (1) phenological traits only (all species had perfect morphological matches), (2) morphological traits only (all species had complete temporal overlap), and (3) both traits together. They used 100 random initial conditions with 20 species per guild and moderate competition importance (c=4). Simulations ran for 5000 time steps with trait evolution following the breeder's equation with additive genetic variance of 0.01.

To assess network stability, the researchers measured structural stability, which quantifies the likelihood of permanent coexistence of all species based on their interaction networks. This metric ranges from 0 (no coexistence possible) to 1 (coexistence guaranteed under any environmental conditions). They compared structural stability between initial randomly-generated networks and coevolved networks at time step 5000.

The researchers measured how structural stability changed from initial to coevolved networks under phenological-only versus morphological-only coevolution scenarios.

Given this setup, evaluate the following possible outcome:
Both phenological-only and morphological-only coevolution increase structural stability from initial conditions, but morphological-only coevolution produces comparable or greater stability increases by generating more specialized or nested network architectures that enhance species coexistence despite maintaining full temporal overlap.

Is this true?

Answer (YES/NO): NO